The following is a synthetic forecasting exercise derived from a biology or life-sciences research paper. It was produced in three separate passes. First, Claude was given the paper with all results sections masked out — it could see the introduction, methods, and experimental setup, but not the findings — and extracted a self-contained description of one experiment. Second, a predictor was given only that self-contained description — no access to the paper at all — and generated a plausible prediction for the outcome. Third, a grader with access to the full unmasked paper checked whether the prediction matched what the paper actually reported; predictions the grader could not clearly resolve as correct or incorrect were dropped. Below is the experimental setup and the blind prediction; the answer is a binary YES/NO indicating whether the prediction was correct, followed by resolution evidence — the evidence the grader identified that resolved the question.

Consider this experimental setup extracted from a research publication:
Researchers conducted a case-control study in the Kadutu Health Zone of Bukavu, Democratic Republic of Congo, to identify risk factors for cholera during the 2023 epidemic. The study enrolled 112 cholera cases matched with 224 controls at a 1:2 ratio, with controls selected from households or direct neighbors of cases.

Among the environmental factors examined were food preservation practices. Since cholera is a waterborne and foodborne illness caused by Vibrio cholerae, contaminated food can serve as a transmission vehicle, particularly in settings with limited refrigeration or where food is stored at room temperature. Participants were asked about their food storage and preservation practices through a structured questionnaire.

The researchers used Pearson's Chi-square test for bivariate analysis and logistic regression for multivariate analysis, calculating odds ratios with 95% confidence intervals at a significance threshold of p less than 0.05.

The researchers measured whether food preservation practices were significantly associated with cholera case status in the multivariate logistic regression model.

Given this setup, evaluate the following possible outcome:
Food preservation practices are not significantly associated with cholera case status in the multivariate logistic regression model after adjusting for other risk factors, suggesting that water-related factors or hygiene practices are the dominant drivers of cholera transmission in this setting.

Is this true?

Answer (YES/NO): YES